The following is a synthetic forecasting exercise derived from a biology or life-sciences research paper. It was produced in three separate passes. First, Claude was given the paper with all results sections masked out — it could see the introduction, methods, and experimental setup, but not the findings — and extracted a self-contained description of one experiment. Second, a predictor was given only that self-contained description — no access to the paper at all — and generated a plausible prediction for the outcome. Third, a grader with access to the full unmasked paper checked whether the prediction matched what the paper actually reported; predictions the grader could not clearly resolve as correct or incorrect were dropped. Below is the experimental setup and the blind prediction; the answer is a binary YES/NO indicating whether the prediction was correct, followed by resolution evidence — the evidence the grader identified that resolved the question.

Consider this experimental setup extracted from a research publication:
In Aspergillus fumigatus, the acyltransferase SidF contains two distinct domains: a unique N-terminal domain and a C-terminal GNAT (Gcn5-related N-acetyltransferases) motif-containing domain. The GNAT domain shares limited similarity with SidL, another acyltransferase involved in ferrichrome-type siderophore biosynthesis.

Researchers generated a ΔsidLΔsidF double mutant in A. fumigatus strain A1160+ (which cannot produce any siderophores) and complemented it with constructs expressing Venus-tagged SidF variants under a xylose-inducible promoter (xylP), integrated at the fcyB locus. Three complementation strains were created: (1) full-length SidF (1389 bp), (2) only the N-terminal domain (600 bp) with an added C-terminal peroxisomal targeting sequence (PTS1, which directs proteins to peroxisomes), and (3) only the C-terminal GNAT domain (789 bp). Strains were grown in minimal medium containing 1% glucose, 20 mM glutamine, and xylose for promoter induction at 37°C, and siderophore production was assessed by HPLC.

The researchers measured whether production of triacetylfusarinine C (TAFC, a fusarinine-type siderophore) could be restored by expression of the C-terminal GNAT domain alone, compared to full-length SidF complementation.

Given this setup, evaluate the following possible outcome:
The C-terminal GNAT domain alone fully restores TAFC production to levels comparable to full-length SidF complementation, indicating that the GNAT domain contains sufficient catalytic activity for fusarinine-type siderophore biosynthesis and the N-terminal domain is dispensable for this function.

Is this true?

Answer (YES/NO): NO